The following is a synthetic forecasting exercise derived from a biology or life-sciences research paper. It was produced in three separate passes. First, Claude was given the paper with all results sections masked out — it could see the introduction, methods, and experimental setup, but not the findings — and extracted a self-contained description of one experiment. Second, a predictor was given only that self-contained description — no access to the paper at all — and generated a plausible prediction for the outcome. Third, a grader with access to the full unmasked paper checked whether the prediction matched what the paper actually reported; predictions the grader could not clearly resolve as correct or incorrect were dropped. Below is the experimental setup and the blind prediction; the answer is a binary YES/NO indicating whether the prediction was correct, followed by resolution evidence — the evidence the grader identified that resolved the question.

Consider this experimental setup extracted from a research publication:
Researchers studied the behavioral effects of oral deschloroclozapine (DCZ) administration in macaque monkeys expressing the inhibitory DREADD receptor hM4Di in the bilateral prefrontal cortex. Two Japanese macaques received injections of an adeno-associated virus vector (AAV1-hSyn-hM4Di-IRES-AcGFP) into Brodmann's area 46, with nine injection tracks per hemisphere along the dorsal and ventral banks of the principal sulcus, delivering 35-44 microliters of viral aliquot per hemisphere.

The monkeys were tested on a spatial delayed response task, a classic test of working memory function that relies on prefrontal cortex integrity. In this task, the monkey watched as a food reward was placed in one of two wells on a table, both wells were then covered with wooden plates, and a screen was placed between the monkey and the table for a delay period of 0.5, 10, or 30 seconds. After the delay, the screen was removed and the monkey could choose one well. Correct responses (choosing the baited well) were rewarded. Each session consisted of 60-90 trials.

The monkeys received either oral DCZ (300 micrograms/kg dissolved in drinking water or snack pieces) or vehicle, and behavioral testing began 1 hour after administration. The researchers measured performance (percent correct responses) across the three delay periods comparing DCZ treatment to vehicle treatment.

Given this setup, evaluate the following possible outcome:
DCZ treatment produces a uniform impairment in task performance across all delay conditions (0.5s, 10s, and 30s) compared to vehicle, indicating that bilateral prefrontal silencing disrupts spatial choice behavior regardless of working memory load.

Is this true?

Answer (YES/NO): NO